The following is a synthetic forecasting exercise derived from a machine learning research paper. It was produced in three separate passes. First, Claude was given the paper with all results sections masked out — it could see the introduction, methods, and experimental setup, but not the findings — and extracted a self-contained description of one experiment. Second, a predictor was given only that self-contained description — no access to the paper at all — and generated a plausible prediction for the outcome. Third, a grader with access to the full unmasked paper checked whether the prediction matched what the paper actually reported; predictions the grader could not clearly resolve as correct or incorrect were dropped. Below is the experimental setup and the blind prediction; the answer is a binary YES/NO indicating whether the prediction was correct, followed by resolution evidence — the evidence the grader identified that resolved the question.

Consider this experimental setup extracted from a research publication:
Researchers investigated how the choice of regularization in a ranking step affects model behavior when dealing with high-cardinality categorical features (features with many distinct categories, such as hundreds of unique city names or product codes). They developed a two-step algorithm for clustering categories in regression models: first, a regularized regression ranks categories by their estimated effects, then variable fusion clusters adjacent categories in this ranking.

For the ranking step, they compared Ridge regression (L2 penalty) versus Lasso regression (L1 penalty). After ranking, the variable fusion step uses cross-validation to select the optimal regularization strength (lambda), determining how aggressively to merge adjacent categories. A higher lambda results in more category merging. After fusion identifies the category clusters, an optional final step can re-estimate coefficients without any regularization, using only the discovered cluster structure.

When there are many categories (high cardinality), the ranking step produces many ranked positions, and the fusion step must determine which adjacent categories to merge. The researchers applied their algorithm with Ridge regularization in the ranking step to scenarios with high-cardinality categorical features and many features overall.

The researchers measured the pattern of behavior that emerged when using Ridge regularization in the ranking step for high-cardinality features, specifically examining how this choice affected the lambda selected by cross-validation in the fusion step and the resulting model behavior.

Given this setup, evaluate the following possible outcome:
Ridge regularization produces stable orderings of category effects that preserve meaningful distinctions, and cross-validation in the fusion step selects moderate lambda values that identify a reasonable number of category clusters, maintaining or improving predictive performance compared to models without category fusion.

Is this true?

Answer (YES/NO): NO